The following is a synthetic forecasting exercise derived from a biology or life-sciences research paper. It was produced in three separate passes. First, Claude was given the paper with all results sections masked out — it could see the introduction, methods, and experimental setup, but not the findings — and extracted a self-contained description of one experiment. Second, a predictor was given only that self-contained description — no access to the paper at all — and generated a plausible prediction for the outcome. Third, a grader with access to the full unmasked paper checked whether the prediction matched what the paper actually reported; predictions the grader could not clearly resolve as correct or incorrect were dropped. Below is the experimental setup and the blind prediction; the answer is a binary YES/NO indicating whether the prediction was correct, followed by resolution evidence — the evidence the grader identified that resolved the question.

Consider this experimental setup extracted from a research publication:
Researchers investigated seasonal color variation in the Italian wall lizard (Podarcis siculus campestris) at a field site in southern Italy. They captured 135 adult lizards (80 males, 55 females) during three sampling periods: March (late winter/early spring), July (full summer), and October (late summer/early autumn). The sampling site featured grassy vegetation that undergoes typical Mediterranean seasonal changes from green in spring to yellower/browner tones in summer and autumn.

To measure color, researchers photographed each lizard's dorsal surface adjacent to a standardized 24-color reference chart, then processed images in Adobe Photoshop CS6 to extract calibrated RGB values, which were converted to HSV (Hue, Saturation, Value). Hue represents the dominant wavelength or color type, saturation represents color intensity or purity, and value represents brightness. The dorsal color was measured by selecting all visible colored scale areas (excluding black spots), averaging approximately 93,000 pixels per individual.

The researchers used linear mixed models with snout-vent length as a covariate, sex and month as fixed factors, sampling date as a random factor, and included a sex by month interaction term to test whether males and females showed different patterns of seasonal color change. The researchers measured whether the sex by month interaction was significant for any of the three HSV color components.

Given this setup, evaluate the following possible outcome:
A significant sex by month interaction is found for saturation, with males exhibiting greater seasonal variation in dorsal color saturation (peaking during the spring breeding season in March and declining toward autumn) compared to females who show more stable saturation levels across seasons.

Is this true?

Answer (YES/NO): NO